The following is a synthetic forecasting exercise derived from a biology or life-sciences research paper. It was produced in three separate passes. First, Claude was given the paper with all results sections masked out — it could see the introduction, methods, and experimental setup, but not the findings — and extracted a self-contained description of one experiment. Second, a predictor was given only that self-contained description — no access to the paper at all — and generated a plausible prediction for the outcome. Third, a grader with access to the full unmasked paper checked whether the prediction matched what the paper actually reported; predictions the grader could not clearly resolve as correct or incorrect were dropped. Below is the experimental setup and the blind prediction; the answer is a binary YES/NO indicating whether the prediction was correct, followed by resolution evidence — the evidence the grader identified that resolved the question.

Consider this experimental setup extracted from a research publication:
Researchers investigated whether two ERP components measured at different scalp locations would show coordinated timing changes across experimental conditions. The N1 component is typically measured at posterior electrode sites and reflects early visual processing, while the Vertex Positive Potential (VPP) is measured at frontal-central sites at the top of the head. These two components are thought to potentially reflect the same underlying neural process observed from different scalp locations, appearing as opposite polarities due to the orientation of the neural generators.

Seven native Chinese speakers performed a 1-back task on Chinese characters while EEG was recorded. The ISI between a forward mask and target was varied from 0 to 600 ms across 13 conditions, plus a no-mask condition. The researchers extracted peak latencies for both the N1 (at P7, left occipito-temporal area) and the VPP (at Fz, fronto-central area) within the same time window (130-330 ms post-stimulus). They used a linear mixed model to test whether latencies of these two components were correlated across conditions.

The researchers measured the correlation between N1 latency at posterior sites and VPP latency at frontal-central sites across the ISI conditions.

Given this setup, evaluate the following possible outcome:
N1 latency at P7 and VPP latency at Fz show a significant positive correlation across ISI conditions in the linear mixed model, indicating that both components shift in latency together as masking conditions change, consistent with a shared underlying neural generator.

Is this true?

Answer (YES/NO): YES